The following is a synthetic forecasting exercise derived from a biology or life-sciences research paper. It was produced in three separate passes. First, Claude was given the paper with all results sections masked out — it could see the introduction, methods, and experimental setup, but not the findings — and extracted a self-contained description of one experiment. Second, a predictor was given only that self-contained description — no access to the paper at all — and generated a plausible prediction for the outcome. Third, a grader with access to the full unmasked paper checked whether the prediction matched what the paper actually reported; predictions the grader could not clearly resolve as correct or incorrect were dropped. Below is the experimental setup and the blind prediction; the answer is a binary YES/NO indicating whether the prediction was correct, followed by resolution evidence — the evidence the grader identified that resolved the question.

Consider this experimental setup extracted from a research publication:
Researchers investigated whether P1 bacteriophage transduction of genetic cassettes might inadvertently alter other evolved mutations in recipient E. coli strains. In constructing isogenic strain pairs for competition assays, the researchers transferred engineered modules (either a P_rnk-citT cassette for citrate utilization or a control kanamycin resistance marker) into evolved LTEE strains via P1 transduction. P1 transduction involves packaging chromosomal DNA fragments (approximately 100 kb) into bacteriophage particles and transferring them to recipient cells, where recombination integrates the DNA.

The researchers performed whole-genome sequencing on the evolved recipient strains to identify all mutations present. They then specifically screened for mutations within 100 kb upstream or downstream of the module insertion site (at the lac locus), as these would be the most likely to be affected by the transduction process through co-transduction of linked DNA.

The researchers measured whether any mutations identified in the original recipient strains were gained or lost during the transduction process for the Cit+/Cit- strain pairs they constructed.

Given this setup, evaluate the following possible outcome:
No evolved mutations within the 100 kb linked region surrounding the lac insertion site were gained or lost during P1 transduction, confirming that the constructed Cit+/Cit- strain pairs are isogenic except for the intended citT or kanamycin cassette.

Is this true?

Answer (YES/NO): NO